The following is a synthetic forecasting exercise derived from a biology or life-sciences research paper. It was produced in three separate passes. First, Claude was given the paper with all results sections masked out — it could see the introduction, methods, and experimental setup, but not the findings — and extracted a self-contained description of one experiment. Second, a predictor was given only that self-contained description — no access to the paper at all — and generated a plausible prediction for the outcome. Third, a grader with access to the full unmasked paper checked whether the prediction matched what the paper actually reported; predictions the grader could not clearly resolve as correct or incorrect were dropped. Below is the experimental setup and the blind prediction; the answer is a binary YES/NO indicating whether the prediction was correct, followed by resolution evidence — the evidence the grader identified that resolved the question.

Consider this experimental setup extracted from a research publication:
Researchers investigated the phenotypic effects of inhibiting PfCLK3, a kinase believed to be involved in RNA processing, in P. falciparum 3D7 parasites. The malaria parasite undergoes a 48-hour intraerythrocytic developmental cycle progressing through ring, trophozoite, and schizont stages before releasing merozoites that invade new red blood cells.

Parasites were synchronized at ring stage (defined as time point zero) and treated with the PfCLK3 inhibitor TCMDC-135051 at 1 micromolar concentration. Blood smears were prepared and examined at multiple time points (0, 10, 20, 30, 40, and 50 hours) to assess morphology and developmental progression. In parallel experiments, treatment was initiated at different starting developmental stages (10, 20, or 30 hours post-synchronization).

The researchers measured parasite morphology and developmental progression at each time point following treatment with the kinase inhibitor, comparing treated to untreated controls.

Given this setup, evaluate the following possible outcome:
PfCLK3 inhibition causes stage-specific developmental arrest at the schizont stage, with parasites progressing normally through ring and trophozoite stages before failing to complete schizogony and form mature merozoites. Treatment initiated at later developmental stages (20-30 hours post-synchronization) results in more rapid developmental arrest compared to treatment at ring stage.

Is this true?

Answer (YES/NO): NO